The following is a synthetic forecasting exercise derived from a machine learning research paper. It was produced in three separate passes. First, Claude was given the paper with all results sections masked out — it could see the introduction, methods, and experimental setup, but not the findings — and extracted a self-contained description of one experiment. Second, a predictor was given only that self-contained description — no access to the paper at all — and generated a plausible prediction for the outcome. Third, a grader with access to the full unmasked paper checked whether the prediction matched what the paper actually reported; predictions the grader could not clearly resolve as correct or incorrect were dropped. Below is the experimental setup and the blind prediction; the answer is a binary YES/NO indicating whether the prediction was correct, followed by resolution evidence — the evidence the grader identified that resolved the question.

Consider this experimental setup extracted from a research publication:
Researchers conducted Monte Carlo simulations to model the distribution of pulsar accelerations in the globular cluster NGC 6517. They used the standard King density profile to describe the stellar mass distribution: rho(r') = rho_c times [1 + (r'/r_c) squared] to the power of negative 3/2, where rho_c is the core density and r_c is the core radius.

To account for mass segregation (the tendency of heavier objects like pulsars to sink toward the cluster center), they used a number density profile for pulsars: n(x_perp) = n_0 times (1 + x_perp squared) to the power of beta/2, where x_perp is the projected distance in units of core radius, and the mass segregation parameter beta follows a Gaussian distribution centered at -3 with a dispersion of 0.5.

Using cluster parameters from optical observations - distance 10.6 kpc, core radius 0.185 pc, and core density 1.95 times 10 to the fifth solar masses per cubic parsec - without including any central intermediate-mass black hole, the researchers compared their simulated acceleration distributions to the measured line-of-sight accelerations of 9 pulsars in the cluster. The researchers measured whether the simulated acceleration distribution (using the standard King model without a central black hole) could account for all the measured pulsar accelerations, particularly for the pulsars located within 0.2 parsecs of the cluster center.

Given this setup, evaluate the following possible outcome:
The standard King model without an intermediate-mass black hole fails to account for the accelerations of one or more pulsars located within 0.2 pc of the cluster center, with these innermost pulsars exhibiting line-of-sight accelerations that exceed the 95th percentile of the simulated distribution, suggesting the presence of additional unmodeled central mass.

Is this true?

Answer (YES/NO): YES